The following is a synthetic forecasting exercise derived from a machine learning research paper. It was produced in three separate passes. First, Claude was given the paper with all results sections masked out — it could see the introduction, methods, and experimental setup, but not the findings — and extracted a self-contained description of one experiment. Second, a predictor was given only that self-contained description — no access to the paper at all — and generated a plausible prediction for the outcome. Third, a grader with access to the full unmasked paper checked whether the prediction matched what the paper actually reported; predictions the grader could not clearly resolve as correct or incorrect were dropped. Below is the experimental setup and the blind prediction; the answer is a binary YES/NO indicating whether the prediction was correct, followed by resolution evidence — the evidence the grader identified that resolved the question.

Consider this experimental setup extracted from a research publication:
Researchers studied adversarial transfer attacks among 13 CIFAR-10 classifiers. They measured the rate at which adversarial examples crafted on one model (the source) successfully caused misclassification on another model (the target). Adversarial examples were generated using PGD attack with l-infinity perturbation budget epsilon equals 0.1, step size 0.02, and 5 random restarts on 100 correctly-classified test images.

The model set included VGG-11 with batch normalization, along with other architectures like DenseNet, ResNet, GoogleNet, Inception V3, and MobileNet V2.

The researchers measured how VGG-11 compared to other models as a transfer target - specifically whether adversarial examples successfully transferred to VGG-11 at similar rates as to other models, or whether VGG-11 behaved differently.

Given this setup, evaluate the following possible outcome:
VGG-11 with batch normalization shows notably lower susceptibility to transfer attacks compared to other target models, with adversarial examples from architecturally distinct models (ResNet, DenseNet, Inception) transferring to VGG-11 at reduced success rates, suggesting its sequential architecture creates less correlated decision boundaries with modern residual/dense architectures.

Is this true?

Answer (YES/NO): YES